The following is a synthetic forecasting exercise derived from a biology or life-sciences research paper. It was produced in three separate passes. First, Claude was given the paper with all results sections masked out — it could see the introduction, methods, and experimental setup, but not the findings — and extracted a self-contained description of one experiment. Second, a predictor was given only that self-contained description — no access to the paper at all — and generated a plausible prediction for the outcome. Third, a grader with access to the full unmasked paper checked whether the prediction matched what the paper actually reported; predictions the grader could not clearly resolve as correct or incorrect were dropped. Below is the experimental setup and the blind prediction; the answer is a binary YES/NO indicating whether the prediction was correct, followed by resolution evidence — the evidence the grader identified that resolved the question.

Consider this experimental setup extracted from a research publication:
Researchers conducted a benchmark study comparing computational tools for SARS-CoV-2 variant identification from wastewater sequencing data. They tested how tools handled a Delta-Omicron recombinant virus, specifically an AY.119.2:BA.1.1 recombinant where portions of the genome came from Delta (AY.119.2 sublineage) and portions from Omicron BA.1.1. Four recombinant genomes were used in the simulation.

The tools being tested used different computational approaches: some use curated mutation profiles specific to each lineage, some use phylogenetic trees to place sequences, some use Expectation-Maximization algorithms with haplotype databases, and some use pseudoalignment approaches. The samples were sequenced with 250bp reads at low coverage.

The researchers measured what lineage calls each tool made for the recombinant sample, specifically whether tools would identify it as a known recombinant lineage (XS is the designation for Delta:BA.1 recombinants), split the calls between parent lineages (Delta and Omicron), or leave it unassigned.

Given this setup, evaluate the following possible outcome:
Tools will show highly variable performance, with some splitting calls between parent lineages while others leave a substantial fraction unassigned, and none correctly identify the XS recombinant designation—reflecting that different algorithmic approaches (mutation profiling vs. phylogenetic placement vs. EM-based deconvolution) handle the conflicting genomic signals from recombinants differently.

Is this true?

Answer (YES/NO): NO